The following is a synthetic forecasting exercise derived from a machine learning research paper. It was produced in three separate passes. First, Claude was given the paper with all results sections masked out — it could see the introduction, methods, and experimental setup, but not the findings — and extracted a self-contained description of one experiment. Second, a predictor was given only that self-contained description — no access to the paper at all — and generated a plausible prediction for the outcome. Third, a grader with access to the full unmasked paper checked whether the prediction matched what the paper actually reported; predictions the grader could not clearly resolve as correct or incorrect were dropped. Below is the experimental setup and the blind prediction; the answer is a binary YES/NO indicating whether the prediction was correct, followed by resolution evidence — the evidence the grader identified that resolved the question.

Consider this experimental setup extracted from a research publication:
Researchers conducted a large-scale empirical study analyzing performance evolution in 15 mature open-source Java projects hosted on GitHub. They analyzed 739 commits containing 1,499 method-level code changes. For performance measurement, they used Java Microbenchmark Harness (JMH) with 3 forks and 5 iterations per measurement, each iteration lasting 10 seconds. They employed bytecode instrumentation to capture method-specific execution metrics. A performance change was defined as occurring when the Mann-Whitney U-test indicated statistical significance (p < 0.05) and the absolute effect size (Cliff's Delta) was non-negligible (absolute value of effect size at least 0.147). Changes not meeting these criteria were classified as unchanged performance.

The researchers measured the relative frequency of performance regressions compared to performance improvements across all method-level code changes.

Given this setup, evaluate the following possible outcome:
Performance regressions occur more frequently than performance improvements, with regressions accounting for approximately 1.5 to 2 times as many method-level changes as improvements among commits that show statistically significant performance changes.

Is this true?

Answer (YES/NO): NO